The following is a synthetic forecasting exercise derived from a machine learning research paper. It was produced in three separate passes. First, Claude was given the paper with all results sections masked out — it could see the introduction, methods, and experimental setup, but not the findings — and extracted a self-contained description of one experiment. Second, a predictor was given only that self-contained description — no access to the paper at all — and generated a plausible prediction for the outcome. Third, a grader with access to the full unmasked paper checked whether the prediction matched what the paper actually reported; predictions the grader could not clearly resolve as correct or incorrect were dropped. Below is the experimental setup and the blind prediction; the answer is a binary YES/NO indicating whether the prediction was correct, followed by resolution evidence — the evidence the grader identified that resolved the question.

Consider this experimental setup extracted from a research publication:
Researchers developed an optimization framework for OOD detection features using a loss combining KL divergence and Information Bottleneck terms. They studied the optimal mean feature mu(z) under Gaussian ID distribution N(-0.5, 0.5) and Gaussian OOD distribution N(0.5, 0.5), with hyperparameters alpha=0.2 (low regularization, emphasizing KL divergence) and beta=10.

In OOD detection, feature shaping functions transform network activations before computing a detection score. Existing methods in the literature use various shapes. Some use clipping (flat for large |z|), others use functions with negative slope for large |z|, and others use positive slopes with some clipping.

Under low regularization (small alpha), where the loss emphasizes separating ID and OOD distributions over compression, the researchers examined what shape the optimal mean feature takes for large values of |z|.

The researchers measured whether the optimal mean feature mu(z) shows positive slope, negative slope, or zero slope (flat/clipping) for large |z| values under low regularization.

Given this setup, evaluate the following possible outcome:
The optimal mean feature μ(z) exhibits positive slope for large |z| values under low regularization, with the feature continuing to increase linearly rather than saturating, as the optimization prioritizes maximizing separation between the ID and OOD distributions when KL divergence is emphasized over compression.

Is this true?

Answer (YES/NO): NO